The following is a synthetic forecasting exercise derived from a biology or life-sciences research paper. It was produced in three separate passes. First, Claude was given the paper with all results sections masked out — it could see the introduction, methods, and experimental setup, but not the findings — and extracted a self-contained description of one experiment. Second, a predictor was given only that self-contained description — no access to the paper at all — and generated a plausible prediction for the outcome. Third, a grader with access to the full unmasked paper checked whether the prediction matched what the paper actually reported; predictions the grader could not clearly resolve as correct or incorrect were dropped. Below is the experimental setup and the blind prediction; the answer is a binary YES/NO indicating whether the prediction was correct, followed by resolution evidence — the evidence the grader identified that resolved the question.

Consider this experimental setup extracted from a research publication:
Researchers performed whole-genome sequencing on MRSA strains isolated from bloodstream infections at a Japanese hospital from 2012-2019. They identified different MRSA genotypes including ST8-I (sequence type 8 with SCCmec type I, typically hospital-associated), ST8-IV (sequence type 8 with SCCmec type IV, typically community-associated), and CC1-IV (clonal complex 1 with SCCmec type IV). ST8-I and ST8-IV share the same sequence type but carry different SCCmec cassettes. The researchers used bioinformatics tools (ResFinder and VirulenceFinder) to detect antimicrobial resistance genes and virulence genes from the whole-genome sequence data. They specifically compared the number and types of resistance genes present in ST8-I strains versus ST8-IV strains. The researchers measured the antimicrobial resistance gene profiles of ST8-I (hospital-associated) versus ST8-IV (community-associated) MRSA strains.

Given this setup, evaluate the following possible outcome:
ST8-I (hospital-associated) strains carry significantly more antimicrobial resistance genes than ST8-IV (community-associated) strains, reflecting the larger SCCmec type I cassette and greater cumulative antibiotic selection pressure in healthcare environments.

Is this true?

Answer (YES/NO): YES